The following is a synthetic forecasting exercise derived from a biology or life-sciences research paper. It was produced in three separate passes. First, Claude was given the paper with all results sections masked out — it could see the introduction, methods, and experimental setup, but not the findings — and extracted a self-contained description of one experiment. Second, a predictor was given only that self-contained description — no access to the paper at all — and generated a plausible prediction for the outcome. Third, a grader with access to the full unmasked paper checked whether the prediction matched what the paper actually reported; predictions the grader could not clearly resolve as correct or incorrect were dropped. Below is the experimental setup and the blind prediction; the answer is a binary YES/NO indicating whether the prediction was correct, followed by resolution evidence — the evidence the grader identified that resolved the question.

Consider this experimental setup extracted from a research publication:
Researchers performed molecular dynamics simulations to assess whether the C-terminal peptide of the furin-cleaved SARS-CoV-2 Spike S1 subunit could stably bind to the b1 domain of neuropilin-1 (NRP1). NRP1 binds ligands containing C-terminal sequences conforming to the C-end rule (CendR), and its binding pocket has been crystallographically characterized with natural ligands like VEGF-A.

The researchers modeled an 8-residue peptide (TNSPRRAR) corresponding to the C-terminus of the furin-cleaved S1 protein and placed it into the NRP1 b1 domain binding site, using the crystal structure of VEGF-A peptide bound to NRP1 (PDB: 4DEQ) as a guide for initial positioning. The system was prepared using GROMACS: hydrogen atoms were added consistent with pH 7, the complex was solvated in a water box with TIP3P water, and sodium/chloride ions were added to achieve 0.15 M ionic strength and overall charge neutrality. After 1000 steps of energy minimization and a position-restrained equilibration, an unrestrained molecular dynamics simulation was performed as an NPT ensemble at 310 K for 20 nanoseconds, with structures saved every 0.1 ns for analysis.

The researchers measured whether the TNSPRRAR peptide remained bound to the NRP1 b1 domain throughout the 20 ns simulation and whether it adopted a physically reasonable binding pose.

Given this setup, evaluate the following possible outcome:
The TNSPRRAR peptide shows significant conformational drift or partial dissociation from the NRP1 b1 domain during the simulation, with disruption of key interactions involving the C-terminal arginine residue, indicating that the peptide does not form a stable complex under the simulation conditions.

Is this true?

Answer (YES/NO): NO